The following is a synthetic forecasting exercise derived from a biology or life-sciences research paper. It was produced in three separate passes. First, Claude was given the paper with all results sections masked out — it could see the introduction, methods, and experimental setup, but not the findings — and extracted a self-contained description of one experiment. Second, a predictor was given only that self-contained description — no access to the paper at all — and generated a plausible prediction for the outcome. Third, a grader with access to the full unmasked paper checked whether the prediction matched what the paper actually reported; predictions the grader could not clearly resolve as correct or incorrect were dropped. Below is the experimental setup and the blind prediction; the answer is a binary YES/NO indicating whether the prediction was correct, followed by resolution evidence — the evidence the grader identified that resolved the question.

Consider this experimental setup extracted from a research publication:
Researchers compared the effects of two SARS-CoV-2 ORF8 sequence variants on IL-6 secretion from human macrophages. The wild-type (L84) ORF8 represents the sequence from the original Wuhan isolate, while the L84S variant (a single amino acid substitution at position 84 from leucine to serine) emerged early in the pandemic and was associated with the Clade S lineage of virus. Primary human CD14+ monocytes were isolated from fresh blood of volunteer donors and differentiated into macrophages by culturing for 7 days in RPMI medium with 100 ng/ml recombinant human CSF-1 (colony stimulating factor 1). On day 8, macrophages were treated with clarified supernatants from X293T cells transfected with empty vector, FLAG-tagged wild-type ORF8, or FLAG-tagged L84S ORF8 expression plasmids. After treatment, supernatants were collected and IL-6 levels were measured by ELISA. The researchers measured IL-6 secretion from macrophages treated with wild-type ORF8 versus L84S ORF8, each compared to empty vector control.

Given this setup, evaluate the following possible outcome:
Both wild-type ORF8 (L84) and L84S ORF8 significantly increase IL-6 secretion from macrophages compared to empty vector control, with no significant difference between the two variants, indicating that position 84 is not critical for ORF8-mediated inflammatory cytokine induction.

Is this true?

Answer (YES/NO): NO